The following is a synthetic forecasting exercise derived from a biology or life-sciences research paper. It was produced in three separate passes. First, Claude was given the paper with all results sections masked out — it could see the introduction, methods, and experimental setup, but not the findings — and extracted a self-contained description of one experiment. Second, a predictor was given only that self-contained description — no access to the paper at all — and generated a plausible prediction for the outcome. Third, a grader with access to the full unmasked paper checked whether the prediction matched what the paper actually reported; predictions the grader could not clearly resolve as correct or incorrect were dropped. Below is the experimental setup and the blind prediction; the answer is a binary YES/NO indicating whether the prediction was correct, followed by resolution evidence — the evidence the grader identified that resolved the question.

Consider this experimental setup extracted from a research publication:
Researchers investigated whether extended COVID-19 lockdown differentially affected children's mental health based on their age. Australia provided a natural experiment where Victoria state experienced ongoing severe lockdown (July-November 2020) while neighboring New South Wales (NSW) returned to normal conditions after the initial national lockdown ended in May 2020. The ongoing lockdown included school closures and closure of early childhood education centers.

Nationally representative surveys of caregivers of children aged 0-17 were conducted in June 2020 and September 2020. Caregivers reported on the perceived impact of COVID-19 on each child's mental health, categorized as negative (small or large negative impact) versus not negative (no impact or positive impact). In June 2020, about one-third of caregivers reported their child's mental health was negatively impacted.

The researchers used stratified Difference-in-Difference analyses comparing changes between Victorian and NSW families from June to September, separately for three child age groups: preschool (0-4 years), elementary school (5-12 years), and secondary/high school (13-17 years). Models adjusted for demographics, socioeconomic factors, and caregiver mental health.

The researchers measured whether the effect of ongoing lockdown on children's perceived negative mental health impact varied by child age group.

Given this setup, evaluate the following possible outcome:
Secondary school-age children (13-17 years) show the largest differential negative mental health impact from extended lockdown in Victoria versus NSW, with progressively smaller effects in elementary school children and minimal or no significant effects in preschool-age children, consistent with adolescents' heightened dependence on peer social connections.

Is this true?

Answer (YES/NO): NO